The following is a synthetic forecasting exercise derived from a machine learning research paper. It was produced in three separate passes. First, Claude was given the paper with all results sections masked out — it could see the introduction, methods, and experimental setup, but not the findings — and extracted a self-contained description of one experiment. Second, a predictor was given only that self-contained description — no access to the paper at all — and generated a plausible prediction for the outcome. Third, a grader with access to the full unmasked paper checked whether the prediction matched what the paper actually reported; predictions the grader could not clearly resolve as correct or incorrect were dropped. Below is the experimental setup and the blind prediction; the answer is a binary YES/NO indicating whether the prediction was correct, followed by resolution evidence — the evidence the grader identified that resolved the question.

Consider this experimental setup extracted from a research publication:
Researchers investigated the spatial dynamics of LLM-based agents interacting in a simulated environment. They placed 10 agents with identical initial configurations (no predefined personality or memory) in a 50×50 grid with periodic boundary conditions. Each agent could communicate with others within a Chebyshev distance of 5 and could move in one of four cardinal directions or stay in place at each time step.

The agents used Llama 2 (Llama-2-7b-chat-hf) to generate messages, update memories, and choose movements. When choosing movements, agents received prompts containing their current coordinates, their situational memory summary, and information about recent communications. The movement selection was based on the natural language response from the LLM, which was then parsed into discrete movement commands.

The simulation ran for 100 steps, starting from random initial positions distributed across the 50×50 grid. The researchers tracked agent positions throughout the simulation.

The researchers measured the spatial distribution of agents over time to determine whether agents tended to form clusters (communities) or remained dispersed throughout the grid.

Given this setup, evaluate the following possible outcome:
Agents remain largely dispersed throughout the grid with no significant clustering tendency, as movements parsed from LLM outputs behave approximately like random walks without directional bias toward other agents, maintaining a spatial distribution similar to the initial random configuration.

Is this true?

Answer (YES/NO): NO